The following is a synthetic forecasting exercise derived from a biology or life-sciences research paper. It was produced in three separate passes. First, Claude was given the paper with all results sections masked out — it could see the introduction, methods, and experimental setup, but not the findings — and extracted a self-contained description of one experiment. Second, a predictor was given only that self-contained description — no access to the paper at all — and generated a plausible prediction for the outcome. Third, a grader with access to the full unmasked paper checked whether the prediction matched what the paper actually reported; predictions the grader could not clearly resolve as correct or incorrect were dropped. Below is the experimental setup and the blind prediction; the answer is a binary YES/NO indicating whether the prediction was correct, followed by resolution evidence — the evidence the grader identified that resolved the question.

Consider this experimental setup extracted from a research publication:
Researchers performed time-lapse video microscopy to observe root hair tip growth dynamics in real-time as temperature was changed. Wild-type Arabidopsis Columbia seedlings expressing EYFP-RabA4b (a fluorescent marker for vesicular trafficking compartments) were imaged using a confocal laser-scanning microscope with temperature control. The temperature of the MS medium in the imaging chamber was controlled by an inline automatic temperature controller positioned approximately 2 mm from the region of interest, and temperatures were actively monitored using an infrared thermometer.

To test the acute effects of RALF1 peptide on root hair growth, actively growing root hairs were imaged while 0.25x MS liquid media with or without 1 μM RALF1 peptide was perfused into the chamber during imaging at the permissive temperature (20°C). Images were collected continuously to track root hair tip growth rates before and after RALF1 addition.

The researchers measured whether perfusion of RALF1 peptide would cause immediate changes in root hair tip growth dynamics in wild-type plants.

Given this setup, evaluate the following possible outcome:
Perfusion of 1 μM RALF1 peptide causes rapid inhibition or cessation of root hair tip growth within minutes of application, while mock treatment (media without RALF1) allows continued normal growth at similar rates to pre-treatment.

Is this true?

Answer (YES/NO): YES